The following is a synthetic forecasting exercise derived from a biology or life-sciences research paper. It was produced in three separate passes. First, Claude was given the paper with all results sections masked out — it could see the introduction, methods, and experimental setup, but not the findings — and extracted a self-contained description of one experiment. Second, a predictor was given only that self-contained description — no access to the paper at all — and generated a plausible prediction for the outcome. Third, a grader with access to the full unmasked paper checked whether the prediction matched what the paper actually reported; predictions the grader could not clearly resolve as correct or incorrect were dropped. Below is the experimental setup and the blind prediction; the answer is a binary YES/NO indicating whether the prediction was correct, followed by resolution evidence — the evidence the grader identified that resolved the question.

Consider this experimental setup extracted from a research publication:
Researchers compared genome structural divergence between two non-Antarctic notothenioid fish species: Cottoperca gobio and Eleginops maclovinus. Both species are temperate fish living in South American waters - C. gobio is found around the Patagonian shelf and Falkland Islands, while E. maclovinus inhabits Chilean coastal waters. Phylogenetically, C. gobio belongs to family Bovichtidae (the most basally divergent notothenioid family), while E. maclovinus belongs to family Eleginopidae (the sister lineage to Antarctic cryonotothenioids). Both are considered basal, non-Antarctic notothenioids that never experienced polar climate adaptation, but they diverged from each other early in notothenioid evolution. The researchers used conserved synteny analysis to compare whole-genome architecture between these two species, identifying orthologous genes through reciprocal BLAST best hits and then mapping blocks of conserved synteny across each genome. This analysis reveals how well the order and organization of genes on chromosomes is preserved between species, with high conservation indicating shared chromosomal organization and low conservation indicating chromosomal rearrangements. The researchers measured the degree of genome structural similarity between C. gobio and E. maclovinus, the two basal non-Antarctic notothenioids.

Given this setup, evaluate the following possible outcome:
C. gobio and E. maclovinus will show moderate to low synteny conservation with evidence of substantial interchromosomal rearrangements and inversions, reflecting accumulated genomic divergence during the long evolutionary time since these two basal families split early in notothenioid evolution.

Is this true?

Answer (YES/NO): NO